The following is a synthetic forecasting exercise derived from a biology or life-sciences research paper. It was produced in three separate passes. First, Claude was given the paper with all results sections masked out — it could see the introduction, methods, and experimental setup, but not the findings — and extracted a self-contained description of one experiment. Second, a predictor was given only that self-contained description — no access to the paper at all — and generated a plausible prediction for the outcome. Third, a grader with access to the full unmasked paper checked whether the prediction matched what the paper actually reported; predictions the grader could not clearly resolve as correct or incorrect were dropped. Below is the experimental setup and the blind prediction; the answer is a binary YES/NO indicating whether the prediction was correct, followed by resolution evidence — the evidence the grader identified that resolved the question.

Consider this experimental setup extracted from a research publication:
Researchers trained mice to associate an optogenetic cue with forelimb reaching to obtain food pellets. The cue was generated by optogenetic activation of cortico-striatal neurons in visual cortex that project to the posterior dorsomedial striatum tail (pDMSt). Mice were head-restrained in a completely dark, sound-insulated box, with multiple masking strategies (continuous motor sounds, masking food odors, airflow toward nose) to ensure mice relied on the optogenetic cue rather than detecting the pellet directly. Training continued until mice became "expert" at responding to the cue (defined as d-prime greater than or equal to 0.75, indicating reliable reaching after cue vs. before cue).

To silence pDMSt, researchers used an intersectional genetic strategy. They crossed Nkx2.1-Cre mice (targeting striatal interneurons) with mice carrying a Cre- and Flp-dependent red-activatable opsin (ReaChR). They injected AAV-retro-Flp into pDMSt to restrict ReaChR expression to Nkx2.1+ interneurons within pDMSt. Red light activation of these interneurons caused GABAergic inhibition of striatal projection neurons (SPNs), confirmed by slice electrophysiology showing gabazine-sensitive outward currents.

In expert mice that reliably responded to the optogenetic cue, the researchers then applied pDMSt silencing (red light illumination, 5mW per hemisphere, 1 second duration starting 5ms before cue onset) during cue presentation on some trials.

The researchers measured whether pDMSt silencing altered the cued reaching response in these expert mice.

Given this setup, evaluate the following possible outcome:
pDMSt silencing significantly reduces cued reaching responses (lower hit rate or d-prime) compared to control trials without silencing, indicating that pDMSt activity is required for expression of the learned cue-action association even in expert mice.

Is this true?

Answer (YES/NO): NO